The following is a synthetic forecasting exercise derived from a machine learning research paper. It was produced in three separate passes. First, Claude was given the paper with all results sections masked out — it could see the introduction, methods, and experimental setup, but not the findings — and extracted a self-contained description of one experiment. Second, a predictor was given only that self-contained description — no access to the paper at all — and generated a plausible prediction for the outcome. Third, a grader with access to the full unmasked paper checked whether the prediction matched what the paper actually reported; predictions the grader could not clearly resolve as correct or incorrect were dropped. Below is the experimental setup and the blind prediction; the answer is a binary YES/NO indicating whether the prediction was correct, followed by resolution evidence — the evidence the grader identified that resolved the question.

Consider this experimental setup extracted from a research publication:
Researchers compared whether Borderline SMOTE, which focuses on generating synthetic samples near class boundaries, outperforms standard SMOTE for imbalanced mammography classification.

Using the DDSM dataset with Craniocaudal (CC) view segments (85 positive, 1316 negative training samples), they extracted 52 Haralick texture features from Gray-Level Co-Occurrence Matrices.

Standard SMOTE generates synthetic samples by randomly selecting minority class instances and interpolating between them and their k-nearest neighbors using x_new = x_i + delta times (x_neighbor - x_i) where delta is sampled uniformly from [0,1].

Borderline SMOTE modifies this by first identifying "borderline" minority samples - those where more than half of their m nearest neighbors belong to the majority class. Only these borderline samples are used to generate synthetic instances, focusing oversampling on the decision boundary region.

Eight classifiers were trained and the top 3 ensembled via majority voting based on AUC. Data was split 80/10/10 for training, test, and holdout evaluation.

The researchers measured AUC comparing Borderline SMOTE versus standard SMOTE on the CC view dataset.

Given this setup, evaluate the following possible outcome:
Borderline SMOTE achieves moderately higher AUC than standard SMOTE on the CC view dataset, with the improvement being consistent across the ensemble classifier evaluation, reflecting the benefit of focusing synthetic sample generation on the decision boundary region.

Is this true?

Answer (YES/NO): NO